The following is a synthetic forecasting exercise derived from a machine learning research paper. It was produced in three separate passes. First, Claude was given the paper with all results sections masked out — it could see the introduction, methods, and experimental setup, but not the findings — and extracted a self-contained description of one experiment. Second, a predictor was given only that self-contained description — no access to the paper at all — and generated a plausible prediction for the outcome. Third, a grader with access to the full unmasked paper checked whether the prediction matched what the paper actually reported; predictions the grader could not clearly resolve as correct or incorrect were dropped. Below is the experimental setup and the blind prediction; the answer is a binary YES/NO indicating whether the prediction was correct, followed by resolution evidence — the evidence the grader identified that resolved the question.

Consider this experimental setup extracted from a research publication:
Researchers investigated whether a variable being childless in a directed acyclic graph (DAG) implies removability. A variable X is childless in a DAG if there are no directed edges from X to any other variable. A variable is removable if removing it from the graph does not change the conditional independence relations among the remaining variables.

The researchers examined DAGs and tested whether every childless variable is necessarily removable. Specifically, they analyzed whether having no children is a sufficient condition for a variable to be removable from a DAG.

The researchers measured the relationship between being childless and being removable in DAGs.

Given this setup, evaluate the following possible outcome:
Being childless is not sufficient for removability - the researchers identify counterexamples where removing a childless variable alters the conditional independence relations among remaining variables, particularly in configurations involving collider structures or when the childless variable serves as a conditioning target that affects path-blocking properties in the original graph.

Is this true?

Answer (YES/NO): NO